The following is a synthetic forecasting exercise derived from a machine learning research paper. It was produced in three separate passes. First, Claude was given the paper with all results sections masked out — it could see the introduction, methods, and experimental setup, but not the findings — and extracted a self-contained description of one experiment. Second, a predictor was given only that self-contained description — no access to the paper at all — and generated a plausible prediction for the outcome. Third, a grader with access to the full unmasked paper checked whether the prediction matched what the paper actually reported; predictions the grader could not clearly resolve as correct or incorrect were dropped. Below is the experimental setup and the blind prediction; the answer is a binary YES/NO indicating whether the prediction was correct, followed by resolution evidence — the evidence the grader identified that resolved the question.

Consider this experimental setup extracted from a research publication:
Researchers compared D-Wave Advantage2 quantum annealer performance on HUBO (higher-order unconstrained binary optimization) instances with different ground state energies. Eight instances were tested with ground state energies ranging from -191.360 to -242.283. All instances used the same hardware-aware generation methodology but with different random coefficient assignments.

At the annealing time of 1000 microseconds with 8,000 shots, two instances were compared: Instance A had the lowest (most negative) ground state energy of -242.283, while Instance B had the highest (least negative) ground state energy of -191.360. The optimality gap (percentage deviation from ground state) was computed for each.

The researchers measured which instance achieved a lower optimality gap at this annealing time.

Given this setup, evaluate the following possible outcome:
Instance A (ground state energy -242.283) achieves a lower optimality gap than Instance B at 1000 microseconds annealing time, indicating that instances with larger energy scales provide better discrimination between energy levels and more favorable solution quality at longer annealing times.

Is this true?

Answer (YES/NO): NO